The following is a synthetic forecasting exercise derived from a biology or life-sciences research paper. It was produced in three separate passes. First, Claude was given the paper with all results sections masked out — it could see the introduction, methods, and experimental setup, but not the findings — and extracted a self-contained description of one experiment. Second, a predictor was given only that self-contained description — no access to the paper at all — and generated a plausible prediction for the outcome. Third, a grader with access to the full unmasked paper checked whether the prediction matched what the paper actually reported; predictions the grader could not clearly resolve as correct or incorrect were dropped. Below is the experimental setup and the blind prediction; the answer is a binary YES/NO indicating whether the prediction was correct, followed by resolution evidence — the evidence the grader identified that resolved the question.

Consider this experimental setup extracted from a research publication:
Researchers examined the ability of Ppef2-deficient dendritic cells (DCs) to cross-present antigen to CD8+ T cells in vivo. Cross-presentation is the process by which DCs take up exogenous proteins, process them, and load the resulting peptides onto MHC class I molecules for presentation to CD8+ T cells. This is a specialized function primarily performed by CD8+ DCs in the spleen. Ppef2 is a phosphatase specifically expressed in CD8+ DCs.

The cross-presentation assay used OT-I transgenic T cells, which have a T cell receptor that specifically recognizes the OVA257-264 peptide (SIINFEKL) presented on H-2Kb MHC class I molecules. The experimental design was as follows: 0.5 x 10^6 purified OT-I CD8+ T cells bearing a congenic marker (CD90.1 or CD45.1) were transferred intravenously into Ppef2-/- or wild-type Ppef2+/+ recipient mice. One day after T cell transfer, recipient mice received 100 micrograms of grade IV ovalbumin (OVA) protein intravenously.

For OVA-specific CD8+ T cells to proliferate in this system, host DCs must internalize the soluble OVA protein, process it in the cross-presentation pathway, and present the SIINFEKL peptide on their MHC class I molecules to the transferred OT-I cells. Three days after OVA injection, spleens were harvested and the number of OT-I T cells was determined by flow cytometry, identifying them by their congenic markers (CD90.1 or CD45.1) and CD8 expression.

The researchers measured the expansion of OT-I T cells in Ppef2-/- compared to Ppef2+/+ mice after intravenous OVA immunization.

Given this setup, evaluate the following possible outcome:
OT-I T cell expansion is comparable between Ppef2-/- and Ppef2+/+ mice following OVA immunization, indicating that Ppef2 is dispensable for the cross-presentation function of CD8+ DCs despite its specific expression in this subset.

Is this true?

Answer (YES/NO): NO